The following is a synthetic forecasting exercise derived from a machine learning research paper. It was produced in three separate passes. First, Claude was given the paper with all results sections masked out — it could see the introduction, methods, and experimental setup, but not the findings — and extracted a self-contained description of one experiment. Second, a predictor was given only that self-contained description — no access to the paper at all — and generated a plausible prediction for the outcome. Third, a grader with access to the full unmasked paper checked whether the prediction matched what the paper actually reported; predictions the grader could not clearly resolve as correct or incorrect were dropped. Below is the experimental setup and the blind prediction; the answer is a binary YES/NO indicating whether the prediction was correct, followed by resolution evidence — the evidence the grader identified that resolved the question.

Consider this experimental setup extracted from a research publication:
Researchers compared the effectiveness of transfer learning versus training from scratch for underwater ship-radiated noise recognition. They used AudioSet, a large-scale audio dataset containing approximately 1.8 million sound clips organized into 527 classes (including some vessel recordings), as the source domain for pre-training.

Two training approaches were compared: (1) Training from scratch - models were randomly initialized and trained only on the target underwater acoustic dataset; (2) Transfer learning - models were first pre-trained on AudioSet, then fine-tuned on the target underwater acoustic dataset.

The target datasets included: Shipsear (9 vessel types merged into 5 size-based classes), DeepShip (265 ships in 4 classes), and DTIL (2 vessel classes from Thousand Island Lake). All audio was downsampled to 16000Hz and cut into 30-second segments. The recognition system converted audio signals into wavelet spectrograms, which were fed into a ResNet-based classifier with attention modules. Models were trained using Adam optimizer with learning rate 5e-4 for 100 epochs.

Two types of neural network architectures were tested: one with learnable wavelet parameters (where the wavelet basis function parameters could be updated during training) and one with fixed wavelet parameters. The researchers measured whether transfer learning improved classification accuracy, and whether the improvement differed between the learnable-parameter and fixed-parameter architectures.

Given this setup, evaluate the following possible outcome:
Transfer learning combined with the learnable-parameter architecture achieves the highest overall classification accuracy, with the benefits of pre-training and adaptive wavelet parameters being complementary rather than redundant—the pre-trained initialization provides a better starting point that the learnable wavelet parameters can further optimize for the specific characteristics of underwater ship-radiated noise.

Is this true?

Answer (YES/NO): YES